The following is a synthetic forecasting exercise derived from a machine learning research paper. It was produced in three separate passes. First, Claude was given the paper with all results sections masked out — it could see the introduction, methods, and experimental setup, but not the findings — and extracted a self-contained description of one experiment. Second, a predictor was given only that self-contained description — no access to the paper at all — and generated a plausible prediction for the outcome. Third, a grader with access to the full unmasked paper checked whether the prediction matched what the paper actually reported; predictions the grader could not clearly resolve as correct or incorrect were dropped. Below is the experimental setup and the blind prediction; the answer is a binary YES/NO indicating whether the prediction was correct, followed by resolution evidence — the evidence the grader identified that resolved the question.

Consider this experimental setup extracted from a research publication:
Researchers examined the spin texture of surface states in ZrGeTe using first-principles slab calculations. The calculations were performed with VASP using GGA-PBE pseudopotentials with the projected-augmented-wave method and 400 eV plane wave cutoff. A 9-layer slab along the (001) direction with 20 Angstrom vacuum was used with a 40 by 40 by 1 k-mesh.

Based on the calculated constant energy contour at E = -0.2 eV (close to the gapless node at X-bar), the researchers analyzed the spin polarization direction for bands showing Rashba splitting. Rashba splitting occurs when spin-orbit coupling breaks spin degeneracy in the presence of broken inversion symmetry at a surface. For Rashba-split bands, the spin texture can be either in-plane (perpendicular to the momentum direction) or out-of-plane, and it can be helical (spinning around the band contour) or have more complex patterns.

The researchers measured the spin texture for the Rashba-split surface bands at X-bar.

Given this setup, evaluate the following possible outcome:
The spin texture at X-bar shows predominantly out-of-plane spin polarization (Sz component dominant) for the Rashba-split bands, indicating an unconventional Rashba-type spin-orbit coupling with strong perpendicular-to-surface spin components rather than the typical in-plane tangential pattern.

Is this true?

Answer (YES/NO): NO